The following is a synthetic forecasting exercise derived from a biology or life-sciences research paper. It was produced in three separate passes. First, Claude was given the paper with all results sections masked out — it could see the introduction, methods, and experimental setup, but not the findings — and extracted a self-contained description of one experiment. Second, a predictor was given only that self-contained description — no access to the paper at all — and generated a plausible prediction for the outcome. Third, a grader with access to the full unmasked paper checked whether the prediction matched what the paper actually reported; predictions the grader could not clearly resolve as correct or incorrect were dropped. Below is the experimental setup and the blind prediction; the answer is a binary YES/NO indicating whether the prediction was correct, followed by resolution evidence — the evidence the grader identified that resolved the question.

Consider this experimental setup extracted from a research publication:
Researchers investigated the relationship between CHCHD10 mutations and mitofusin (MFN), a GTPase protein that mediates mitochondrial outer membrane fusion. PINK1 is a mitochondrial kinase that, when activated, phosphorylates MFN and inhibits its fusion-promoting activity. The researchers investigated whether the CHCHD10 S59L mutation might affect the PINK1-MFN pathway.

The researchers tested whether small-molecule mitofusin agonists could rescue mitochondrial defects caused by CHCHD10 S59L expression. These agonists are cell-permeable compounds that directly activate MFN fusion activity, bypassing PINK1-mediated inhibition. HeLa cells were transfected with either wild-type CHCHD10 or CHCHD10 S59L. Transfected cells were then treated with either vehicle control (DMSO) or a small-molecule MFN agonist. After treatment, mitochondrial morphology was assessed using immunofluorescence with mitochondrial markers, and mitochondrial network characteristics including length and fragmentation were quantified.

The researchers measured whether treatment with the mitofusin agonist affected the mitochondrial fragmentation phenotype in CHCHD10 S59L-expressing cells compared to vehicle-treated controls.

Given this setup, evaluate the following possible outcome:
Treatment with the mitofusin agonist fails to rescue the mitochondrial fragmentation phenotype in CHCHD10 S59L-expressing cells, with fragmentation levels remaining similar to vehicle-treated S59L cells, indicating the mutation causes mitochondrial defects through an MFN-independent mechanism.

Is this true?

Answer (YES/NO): NO